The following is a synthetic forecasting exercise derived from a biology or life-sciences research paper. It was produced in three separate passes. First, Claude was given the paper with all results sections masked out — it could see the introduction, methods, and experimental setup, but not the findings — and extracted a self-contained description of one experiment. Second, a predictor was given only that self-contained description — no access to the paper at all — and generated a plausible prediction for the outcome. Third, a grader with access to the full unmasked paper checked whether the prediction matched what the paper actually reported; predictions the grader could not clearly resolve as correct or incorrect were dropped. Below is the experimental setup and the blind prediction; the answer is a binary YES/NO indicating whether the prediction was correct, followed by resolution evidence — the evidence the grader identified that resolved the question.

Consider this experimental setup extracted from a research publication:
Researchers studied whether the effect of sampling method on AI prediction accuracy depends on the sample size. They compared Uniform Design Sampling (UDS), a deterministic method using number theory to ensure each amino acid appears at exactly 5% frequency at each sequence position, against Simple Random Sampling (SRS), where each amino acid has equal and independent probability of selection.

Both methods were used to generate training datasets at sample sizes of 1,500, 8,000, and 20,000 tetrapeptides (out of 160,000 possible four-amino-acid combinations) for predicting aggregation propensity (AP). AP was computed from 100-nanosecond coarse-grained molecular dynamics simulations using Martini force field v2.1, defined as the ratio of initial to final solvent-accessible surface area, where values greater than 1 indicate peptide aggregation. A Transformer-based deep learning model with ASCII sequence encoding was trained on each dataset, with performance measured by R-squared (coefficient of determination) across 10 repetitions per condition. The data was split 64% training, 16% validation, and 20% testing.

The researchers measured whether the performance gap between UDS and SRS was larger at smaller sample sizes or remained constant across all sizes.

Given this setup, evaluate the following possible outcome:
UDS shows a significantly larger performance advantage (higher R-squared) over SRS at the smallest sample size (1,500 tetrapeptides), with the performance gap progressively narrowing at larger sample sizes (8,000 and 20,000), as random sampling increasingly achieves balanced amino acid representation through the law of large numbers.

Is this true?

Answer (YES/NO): NO